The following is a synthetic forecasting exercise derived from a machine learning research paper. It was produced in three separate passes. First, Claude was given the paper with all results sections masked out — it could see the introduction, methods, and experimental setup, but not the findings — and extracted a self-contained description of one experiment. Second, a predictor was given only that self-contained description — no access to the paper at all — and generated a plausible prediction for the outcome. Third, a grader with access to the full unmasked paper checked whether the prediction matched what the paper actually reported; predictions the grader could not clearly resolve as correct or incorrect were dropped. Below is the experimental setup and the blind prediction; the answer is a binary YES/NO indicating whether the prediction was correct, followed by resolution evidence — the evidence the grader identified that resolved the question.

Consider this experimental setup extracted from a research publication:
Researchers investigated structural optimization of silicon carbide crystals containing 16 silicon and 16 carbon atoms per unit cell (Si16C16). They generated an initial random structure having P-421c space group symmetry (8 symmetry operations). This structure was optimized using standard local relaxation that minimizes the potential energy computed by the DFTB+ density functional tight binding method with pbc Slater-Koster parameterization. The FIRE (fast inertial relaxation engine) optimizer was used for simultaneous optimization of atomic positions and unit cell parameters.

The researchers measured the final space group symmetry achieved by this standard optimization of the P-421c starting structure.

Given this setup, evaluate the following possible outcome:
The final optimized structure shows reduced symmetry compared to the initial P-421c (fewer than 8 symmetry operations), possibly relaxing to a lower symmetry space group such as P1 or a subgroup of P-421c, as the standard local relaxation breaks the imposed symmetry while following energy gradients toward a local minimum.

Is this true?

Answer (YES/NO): NO